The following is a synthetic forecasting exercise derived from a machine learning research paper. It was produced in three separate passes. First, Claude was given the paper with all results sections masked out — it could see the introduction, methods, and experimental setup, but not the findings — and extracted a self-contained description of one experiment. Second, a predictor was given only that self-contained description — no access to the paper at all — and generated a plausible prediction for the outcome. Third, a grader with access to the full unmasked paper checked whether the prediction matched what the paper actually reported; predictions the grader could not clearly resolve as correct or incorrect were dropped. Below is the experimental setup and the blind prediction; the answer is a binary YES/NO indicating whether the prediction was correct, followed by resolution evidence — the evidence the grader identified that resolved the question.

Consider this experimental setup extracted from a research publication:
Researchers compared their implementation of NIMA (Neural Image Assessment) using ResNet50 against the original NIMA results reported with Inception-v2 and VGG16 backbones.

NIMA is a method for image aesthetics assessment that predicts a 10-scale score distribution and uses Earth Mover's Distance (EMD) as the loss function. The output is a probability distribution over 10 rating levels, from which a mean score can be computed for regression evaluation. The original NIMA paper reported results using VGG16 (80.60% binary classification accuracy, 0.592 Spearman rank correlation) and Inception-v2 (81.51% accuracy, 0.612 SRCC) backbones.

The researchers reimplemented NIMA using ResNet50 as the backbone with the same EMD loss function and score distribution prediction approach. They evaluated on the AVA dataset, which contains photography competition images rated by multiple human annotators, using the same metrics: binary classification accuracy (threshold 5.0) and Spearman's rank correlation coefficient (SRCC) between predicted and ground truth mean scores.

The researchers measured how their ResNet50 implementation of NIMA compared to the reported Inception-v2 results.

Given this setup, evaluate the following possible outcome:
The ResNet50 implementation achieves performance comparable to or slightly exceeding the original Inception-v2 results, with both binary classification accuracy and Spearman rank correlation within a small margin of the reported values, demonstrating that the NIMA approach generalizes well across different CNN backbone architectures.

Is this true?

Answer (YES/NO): YES